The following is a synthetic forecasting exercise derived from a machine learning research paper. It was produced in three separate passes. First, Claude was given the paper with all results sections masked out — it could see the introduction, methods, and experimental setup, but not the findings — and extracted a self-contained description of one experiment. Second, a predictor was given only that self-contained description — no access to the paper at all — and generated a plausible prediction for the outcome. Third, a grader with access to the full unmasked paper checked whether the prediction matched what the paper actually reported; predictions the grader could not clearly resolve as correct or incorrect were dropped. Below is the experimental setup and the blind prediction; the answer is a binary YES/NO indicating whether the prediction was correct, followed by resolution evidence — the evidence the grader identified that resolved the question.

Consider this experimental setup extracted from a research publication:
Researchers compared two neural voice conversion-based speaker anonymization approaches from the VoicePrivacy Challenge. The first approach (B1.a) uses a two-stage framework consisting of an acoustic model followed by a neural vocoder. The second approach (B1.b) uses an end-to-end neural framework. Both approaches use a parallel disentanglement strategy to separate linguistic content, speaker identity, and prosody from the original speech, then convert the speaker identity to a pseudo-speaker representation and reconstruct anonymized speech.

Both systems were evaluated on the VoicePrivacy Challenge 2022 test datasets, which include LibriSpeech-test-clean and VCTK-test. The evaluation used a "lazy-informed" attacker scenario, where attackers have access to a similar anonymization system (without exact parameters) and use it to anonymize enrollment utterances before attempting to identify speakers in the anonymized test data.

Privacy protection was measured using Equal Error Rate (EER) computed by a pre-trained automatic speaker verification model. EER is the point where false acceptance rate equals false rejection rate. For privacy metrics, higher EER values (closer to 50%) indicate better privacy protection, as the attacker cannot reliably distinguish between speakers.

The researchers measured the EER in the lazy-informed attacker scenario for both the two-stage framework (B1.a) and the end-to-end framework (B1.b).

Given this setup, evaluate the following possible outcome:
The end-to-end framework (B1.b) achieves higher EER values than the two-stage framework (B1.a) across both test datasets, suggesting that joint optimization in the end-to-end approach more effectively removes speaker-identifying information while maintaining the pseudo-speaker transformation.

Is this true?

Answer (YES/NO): NO